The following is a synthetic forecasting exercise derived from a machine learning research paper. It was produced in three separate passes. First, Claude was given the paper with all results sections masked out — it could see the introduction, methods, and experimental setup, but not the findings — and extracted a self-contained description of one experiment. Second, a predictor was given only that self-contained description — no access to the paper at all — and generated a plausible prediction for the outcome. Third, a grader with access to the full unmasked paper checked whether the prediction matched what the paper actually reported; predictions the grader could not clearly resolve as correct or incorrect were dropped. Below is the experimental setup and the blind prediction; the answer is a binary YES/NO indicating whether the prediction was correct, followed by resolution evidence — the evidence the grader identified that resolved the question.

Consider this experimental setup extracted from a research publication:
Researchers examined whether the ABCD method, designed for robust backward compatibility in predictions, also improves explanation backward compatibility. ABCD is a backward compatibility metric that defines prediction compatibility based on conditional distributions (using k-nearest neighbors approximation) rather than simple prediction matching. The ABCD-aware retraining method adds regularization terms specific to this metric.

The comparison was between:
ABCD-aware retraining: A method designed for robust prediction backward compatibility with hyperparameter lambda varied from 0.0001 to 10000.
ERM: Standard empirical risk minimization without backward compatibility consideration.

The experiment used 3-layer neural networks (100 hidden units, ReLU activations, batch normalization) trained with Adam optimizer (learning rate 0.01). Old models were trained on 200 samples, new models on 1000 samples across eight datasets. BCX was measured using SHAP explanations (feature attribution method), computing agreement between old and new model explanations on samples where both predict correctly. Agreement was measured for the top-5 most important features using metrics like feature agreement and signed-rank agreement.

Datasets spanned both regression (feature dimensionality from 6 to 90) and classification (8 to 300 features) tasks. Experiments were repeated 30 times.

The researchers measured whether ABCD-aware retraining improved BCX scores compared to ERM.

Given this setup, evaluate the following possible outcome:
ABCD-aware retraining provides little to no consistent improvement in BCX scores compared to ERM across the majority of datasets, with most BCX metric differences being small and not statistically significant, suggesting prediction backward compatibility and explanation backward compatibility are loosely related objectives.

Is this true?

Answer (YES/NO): NO